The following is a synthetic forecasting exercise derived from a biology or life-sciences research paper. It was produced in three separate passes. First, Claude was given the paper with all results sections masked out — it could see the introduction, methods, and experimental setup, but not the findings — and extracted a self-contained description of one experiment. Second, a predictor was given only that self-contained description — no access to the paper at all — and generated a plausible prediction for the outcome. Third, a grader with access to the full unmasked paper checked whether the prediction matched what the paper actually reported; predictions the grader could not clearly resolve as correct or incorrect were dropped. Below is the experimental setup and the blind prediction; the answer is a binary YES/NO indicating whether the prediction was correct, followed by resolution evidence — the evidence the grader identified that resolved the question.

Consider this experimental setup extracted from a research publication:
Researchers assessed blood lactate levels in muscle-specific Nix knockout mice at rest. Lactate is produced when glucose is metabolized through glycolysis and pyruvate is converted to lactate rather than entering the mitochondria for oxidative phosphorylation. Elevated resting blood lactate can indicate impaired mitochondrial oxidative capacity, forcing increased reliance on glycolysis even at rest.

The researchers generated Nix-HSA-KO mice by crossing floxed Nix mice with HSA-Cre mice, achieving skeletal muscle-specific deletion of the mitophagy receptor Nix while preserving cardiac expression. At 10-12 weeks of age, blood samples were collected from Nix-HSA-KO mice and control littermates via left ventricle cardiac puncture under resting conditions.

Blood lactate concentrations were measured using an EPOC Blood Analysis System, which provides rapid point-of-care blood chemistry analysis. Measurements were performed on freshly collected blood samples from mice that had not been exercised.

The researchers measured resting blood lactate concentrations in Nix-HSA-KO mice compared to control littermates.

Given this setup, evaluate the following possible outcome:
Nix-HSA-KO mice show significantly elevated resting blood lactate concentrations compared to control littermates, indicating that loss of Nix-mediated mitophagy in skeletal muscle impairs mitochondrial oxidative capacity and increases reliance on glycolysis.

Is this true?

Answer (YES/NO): YES